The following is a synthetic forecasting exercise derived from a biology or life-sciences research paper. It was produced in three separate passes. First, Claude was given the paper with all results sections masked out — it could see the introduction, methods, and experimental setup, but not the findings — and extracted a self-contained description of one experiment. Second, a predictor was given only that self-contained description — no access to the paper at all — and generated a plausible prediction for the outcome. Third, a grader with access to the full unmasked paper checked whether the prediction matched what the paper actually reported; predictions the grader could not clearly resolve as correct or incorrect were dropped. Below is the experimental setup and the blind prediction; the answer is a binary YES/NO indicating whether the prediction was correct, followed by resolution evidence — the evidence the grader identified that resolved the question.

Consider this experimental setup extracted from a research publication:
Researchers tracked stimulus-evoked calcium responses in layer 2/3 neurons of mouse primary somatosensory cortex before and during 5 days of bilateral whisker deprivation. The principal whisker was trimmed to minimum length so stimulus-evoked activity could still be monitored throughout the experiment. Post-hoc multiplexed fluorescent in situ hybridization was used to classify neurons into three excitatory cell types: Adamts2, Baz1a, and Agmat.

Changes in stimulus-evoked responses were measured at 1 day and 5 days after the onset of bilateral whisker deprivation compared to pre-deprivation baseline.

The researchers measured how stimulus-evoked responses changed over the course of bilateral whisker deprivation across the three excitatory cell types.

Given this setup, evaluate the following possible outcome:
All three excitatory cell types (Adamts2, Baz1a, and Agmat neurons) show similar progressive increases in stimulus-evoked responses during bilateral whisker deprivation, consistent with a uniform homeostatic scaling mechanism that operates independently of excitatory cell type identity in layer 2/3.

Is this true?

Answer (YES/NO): NO